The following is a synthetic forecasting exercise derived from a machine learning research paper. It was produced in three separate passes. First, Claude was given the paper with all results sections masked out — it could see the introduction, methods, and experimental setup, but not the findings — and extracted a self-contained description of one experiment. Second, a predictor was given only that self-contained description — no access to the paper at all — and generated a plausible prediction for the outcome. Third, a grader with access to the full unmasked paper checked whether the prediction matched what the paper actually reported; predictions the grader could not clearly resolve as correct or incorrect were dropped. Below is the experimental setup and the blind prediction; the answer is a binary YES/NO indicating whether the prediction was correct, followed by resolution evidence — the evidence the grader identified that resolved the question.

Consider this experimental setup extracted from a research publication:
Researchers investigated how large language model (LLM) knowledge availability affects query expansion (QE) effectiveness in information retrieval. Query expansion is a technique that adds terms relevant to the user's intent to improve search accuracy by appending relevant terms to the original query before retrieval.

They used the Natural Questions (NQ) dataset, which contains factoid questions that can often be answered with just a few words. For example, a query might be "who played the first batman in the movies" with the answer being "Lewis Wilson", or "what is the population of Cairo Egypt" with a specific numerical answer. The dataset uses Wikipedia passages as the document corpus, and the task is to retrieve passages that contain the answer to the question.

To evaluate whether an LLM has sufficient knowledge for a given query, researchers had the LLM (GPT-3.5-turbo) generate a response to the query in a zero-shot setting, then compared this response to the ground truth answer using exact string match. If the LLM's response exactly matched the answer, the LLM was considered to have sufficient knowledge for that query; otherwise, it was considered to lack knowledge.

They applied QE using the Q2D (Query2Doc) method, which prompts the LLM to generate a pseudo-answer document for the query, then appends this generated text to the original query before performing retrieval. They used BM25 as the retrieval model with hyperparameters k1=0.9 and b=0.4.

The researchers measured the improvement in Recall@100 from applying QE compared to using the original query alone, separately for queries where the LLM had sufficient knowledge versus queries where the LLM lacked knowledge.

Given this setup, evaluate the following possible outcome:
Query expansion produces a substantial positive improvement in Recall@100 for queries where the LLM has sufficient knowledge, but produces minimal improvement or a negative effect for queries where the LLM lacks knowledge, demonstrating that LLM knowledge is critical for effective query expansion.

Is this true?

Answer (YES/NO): NO